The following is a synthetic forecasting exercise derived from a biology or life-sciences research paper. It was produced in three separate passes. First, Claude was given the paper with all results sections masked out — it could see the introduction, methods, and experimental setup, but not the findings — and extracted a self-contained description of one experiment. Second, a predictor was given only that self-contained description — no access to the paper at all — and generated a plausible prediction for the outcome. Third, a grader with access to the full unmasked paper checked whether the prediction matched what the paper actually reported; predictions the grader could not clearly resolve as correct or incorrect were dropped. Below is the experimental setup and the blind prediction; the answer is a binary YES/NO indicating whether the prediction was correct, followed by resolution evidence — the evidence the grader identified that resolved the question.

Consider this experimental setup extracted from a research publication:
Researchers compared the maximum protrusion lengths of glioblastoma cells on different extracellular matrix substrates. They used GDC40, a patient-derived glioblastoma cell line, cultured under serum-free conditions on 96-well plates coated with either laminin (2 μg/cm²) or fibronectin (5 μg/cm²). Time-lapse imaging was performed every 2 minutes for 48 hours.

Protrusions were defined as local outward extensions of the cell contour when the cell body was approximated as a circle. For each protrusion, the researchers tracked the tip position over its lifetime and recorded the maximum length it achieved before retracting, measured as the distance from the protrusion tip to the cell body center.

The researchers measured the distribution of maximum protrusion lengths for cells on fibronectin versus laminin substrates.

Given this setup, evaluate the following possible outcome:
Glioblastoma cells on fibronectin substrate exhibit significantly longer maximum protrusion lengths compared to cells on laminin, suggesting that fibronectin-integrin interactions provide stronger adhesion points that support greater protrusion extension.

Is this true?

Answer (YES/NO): NO